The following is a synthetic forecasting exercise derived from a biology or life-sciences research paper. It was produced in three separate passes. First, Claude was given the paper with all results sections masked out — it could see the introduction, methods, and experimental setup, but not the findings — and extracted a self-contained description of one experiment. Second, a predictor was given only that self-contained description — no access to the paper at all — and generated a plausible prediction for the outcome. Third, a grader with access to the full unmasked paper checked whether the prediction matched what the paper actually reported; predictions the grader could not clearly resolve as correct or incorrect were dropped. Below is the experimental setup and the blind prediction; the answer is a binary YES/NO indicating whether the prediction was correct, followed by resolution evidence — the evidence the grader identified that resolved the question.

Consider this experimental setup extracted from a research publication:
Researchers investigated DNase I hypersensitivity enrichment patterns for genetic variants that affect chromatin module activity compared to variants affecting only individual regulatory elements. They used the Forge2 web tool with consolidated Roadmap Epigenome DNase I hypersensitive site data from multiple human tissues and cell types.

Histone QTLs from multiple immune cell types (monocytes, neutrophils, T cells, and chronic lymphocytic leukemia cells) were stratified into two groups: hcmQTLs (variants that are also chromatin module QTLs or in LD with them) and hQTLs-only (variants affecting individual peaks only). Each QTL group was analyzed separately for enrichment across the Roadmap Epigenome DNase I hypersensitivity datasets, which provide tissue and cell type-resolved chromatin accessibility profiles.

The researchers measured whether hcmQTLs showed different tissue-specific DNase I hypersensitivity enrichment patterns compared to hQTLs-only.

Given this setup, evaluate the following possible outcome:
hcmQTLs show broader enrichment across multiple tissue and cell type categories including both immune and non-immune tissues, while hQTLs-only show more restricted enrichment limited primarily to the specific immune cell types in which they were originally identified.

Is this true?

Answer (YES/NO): NO